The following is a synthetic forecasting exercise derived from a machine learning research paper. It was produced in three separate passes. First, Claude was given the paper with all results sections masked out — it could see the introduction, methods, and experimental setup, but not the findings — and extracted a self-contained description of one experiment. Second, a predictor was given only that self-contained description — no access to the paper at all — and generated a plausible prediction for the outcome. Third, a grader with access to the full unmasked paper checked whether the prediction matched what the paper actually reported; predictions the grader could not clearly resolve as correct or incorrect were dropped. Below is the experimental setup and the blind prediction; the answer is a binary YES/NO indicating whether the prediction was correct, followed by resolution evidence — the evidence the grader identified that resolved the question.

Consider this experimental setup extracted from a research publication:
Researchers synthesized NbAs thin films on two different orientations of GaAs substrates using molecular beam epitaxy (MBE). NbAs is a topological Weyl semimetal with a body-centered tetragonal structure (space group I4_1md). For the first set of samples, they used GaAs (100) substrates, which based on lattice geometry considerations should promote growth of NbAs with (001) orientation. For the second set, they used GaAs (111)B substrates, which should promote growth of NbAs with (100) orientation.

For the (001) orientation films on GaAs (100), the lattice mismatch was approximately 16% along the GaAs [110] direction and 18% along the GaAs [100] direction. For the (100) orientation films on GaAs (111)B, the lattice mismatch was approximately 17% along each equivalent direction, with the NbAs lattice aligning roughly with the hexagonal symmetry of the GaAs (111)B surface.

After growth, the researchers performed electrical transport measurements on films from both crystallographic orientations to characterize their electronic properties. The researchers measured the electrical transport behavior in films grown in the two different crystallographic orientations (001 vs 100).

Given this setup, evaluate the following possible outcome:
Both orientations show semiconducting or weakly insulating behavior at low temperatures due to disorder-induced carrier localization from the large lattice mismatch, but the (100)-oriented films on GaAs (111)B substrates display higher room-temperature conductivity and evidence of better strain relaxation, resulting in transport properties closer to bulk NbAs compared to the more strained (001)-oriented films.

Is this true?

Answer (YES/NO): NO